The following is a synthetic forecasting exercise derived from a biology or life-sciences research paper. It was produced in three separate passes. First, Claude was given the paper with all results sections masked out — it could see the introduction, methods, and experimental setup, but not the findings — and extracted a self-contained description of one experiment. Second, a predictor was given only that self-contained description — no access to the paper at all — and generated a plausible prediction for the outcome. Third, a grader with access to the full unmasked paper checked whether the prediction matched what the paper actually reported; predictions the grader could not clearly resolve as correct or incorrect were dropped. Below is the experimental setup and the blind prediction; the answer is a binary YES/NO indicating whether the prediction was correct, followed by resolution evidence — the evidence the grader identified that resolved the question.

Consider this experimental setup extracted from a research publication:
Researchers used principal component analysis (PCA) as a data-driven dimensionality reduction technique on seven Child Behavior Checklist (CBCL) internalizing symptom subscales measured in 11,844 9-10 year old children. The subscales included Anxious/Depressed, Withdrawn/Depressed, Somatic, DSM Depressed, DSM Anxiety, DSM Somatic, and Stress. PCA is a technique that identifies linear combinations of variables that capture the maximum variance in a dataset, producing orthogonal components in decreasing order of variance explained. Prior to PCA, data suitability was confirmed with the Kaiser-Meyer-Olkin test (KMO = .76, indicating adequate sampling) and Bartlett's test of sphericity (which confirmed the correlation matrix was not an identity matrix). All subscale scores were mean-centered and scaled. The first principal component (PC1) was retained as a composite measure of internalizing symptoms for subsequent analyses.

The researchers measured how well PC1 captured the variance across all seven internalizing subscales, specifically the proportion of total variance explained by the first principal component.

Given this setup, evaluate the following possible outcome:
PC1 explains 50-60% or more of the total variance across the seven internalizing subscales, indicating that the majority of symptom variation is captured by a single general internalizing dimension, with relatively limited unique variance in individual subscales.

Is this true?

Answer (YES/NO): YES